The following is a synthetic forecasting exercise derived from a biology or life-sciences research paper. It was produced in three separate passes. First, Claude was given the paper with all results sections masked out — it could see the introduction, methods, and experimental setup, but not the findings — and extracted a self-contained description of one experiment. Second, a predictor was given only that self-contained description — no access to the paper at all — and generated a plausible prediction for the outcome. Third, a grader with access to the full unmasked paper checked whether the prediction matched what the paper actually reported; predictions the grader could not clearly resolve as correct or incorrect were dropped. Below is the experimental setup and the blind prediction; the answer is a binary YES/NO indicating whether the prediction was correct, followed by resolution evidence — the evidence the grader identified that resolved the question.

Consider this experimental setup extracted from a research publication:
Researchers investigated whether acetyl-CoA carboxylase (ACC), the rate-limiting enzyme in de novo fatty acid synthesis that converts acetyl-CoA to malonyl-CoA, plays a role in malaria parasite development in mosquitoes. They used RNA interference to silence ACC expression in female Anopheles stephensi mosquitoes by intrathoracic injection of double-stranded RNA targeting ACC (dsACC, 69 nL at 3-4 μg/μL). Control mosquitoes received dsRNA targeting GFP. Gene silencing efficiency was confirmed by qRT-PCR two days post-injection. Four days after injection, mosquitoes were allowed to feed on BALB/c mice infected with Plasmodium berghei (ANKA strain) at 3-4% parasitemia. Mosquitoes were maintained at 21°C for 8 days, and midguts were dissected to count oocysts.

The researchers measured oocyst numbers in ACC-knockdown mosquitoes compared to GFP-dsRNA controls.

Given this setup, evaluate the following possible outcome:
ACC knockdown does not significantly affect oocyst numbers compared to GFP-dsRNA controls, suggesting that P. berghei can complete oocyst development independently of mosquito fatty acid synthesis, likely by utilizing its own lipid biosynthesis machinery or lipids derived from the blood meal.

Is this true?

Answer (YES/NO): NO